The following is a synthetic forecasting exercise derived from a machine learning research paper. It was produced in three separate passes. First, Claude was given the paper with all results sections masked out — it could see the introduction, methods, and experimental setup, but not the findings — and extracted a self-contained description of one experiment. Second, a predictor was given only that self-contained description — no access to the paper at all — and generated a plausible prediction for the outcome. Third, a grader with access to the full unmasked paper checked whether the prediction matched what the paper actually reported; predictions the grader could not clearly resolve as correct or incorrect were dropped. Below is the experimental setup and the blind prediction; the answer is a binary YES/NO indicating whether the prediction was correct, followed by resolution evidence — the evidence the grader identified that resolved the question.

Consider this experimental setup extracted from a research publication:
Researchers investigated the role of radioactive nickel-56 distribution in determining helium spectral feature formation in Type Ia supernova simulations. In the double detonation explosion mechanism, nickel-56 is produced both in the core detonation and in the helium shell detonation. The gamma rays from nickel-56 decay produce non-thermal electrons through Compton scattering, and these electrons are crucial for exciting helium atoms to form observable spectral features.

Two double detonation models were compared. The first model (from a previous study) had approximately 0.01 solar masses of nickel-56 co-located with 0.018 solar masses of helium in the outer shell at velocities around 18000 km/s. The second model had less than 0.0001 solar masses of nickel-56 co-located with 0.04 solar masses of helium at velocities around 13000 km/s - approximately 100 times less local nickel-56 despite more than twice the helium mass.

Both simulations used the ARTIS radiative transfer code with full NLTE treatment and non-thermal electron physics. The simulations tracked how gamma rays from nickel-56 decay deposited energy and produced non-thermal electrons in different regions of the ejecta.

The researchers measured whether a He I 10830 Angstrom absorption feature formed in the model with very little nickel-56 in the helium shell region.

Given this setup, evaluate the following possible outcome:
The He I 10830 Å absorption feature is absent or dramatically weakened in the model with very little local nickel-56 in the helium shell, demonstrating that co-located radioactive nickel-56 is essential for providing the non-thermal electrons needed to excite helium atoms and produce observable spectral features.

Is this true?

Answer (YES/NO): NO